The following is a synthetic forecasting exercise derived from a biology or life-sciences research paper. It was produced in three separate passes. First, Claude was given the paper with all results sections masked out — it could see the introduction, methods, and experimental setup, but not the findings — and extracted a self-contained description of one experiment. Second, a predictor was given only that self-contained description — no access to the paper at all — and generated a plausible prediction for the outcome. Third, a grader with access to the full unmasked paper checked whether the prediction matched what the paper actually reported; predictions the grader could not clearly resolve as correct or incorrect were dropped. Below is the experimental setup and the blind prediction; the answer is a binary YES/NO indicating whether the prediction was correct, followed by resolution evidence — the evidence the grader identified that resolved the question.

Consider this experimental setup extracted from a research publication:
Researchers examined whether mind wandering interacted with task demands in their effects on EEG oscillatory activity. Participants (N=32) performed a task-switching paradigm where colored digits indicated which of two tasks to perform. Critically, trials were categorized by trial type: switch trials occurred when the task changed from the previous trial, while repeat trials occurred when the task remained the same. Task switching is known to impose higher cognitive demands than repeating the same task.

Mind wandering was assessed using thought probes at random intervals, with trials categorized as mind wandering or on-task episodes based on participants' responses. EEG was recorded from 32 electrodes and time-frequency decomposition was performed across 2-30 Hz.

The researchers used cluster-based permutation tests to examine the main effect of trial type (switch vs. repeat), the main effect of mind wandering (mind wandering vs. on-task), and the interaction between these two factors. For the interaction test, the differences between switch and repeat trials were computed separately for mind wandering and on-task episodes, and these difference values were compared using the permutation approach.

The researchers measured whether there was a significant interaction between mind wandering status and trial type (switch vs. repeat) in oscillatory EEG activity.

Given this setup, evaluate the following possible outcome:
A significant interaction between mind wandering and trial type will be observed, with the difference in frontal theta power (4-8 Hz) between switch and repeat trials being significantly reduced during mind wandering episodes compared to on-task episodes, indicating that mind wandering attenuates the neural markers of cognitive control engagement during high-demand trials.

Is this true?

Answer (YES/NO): NO